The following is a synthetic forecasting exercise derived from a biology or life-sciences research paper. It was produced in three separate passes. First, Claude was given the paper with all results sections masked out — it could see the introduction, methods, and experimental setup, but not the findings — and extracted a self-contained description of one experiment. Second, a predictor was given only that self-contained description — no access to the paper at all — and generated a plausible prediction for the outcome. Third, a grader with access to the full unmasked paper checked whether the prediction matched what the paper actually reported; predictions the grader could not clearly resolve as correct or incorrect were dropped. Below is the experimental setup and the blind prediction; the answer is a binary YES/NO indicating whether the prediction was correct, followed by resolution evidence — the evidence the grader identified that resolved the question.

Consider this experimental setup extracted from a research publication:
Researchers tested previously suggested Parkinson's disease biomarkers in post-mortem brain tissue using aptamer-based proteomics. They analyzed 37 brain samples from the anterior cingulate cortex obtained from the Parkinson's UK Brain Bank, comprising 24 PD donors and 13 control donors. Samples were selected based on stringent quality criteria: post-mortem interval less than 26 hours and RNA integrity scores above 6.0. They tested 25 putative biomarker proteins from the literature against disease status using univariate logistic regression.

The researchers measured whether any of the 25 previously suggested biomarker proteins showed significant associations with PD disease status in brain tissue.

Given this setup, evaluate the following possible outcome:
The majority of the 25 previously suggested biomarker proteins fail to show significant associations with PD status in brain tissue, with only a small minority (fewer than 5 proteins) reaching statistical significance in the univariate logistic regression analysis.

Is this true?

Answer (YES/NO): NO